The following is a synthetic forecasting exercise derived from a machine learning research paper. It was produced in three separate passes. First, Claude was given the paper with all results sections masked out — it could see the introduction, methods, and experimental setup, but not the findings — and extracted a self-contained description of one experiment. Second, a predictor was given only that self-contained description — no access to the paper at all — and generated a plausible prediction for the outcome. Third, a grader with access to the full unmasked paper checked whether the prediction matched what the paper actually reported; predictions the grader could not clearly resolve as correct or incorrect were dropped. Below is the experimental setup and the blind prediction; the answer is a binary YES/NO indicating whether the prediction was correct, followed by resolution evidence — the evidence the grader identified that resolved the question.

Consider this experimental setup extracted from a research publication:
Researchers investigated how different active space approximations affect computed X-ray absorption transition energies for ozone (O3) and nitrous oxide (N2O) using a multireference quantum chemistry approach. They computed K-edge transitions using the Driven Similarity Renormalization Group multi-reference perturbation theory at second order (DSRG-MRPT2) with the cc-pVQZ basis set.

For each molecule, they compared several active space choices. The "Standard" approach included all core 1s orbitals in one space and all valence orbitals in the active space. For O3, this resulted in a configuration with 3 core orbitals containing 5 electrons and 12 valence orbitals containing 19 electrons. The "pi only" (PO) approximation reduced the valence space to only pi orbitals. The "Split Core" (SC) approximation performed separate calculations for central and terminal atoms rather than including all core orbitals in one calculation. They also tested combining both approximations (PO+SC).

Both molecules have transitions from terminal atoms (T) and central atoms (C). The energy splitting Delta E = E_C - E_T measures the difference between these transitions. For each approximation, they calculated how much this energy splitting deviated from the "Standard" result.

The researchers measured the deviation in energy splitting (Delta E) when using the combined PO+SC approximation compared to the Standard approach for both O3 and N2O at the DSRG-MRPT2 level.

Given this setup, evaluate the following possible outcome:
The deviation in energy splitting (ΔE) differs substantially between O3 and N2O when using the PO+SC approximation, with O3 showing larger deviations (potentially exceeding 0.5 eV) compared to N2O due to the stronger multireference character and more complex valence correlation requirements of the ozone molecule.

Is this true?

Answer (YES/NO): YES